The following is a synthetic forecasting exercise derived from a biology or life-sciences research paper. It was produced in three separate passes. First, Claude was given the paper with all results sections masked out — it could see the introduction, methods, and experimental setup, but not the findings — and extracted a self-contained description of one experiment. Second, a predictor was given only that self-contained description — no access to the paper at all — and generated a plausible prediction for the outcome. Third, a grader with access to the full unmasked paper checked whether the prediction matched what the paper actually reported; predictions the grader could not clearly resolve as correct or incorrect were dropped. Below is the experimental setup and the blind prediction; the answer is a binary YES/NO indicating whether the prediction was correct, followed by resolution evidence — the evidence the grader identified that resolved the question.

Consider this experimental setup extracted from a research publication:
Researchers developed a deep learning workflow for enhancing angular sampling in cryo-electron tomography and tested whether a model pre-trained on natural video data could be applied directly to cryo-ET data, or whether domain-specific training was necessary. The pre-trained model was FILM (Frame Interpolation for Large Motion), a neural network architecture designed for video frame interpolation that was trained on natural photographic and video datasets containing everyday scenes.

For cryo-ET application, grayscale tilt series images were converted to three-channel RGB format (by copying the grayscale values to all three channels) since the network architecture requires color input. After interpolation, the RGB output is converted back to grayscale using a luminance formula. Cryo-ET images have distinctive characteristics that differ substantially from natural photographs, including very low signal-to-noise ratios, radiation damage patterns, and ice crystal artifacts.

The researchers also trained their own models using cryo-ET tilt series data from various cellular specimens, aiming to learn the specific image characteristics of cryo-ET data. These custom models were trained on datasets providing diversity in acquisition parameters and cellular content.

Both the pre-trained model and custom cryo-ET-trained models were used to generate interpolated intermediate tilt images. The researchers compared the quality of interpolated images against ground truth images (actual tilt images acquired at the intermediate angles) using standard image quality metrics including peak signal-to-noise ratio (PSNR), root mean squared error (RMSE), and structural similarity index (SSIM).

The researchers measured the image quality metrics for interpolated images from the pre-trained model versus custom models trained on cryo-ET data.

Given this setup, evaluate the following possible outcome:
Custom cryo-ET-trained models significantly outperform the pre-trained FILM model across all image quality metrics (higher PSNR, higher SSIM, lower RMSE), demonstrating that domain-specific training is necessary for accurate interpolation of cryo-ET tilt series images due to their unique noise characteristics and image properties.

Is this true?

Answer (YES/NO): NO